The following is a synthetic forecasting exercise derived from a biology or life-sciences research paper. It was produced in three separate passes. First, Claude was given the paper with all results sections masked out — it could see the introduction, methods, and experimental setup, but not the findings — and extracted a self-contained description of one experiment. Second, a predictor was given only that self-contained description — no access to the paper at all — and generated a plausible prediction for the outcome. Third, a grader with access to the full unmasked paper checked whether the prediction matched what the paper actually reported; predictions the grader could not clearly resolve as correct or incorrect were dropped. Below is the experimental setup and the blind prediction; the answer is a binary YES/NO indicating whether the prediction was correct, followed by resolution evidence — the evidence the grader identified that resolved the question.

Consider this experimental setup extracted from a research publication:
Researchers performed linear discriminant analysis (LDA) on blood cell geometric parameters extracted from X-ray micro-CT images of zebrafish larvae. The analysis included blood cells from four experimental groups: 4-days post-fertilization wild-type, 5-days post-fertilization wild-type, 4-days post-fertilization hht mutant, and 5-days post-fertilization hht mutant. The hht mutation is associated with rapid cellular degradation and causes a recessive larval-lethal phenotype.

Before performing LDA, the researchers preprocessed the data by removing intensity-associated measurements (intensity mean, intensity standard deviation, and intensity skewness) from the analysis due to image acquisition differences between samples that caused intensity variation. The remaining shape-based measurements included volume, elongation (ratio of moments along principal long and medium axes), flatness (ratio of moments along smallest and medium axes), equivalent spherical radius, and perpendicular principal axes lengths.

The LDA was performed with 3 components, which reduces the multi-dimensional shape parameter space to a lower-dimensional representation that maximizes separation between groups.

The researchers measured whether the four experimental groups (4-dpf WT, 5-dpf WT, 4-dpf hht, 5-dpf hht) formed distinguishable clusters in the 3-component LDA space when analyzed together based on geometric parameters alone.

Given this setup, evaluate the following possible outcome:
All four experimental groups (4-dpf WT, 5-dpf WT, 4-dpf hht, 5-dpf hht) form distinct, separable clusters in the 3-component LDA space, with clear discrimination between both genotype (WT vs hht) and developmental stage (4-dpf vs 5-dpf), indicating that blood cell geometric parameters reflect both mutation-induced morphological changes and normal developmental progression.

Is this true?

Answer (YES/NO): YES